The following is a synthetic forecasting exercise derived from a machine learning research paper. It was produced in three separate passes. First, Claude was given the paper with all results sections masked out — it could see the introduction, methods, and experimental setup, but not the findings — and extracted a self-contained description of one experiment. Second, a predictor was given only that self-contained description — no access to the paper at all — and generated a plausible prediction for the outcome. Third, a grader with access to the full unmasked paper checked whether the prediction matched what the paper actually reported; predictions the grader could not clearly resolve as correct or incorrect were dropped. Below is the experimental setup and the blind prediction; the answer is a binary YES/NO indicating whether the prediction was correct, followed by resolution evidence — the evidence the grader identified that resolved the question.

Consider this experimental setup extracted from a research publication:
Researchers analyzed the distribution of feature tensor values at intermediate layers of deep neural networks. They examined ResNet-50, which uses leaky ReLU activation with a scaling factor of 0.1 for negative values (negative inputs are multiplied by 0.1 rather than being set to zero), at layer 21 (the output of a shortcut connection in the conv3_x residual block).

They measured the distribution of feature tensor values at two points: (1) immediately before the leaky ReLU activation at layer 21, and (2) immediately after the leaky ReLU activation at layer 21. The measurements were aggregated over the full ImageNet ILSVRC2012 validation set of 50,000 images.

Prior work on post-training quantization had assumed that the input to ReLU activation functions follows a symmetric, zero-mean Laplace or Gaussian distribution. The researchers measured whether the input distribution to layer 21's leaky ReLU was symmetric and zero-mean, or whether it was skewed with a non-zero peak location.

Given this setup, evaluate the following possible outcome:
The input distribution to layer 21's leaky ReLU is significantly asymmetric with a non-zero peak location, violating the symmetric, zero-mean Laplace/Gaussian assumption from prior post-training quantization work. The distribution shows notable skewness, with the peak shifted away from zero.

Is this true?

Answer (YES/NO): YES